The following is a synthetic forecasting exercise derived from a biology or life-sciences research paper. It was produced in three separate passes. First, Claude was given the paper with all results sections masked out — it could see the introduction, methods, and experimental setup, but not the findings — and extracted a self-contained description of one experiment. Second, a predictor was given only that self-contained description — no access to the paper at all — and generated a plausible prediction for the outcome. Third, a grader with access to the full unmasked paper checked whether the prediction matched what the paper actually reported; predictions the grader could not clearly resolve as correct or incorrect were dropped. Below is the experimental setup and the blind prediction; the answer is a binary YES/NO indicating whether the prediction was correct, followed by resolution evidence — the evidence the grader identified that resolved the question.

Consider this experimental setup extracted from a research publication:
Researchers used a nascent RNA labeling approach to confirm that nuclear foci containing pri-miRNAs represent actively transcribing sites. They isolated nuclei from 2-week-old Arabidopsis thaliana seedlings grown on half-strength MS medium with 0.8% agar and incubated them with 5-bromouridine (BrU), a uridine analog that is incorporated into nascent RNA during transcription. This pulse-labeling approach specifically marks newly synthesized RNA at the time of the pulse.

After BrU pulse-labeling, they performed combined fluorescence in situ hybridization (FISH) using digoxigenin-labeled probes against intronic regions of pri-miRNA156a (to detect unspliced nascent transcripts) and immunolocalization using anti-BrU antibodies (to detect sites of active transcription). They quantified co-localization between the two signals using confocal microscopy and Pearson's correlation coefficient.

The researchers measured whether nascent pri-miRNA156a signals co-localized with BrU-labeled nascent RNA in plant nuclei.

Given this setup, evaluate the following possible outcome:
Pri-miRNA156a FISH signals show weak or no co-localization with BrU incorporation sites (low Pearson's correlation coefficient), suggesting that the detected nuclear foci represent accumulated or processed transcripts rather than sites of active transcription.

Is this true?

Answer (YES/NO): NO